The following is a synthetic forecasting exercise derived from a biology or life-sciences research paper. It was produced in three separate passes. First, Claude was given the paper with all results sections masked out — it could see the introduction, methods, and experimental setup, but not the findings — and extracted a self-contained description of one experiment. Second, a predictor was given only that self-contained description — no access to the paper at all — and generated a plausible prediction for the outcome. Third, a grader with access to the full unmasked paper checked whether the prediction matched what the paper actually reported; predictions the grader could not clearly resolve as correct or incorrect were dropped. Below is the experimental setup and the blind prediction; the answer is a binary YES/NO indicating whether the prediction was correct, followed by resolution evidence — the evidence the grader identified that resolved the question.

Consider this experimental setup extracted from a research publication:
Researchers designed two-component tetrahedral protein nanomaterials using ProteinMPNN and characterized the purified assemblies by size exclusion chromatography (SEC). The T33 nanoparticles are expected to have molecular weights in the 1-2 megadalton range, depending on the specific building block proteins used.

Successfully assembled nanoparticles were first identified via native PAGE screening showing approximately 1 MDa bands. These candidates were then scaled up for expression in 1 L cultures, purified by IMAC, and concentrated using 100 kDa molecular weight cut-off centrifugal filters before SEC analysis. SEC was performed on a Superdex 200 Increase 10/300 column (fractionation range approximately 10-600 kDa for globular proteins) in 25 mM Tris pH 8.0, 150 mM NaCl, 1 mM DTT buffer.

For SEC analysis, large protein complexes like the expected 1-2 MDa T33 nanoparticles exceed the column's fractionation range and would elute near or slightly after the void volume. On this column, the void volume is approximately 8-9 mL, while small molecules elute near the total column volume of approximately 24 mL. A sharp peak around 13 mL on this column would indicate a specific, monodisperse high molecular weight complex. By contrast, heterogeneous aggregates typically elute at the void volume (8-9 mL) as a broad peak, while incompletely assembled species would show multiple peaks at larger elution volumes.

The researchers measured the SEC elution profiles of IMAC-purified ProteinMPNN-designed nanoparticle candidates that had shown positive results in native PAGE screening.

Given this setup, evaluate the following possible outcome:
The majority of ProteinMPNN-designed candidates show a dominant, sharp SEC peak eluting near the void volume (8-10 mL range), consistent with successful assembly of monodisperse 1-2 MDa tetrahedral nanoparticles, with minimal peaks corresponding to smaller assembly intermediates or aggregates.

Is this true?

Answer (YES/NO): NO